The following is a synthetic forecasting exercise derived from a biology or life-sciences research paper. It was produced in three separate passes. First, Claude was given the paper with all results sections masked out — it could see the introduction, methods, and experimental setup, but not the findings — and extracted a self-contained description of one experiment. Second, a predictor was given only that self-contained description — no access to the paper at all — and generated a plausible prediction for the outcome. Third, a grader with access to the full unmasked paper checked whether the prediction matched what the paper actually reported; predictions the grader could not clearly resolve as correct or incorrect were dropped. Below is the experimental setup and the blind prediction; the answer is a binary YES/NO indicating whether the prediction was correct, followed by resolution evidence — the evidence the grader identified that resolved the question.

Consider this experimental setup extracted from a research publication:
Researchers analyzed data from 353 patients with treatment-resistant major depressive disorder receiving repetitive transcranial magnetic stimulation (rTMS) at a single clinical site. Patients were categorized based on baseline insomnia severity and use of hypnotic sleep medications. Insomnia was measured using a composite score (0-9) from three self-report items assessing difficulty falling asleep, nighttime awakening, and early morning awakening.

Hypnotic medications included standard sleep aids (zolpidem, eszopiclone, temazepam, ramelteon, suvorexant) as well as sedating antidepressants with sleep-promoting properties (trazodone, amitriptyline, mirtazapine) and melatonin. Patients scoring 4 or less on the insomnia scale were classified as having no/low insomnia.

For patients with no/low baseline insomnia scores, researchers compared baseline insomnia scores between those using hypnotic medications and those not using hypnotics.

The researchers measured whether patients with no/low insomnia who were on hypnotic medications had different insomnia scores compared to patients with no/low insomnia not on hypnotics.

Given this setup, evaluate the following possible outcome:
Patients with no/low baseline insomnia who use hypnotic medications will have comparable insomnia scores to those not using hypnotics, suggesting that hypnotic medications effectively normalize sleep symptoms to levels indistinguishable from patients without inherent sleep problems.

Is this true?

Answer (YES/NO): YES